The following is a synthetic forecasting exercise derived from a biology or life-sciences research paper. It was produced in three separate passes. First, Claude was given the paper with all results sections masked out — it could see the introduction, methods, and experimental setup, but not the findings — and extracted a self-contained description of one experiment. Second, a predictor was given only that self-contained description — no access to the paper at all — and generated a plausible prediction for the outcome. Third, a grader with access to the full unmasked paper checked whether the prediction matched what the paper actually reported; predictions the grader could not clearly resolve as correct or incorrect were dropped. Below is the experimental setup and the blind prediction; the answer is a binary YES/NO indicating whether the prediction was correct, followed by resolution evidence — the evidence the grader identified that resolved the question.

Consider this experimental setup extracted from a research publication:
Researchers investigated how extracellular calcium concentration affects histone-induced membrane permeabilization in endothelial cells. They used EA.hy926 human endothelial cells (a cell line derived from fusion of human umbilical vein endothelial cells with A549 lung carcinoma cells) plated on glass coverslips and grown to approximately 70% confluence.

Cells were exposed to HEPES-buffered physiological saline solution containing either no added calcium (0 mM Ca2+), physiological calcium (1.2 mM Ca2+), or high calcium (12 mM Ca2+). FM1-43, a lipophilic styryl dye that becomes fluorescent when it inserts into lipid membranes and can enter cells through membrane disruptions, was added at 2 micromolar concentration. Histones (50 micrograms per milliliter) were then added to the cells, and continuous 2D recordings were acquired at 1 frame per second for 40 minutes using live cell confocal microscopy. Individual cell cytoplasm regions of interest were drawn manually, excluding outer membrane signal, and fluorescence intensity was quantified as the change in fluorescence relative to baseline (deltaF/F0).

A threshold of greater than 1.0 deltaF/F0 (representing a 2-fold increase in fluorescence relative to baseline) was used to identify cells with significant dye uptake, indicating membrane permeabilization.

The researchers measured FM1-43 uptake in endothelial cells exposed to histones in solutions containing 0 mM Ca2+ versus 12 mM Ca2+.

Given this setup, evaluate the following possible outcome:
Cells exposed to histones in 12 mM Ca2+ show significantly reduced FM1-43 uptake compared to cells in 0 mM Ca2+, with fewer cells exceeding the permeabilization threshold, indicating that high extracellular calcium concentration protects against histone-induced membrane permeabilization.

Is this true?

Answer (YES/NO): YES